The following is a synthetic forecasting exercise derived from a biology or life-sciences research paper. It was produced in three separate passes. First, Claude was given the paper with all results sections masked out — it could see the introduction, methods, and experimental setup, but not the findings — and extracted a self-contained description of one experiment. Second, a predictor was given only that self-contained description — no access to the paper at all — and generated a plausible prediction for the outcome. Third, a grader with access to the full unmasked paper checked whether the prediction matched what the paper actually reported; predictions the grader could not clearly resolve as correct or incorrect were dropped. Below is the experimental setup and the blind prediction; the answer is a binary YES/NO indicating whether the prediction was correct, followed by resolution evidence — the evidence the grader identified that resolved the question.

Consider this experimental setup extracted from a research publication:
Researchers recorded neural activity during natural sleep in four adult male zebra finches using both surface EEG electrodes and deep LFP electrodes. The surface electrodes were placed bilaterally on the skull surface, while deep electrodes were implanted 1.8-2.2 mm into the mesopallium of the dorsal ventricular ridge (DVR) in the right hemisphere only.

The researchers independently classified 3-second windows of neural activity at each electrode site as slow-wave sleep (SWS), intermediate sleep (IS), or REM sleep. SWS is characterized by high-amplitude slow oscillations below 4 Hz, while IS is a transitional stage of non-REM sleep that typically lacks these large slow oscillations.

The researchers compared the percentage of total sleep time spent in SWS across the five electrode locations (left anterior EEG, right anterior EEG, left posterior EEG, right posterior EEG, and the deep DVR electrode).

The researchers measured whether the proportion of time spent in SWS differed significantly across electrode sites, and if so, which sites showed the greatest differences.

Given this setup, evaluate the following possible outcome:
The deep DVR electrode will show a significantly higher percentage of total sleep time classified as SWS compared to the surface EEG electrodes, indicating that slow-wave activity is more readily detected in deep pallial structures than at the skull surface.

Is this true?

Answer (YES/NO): YES